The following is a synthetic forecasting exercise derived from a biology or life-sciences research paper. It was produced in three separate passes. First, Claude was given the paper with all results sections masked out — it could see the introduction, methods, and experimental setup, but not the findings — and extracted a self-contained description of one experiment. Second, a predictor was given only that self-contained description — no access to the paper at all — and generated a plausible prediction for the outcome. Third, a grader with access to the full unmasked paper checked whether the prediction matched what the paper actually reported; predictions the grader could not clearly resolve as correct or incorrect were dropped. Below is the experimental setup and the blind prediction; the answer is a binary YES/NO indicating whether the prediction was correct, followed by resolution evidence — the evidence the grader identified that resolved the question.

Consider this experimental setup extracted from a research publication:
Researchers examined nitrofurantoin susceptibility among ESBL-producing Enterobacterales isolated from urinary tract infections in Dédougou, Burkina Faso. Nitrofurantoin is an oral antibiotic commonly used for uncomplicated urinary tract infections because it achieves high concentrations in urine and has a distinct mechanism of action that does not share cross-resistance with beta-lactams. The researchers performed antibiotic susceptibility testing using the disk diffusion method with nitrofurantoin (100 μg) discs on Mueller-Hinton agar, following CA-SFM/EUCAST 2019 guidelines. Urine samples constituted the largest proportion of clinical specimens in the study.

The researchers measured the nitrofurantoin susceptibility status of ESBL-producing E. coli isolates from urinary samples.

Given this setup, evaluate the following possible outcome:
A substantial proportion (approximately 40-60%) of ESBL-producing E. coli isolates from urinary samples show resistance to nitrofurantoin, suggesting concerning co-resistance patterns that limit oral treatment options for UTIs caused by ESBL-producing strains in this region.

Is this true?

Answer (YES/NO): NO